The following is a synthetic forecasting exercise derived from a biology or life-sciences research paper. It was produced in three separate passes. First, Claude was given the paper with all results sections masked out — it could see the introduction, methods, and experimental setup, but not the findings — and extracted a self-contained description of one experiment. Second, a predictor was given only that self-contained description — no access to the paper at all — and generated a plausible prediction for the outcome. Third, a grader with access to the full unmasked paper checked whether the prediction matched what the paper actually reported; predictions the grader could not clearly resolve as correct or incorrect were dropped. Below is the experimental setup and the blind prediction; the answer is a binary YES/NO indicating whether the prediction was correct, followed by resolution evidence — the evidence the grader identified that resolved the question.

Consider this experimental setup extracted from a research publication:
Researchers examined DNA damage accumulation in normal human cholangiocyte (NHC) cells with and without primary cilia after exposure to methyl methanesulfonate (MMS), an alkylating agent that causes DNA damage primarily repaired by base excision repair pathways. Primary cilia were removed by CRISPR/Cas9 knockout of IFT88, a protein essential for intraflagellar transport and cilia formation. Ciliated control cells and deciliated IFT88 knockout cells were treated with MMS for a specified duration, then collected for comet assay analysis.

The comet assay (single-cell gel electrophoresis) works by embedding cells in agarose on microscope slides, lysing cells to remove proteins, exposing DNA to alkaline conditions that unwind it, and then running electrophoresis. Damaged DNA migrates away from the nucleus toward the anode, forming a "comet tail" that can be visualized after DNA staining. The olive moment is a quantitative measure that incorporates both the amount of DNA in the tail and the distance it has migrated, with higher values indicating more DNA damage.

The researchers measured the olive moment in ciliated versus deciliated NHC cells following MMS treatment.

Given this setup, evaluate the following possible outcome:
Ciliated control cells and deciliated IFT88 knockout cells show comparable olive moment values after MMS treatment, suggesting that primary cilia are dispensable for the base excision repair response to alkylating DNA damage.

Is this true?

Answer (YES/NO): NO